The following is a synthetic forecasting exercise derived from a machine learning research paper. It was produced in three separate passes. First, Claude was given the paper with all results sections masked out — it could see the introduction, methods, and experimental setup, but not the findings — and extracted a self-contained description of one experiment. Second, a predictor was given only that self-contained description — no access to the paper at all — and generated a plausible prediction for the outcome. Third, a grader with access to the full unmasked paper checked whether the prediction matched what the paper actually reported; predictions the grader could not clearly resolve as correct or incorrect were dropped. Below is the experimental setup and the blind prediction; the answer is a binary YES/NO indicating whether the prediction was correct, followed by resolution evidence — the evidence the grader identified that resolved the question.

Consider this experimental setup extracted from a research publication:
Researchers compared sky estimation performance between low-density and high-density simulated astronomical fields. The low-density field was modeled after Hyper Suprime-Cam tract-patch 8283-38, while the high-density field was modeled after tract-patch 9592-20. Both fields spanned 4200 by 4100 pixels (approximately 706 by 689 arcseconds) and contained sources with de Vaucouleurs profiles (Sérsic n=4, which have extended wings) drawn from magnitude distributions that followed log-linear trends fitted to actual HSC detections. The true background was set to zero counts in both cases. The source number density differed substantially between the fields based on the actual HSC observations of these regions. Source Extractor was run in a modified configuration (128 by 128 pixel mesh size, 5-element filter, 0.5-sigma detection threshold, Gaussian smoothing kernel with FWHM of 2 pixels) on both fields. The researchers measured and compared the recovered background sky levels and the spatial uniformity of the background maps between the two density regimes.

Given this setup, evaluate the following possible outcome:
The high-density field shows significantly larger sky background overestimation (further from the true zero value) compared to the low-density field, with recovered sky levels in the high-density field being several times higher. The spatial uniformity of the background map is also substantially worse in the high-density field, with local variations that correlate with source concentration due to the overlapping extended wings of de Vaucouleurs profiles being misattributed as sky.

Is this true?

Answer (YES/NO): NO